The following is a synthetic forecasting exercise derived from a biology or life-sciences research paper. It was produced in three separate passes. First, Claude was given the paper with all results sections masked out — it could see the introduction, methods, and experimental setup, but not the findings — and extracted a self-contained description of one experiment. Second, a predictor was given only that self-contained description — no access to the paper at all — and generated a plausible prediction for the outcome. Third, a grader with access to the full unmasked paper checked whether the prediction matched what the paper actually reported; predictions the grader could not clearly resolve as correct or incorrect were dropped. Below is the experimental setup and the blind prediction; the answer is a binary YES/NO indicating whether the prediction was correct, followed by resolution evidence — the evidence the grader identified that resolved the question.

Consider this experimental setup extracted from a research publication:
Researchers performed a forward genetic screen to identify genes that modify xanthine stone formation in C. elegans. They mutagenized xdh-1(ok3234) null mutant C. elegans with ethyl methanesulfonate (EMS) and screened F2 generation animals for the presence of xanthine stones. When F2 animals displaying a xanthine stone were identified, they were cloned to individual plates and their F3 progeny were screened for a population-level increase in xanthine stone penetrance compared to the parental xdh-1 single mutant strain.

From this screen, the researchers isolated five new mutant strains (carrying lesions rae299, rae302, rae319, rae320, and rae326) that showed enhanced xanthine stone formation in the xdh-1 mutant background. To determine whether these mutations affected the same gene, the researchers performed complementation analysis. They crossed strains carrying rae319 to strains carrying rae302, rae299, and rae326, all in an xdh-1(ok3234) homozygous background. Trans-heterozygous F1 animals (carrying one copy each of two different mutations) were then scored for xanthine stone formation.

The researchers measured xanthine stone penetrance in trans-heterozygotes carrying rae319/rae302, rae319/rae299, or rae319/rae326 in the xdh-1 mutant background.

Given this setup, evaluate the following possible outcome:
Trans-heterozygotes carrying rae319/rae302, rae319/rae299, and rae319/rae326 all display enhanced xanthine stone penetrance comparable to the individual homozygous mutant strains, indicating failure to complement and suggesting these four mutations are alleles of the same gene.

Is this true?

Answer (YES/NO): YES